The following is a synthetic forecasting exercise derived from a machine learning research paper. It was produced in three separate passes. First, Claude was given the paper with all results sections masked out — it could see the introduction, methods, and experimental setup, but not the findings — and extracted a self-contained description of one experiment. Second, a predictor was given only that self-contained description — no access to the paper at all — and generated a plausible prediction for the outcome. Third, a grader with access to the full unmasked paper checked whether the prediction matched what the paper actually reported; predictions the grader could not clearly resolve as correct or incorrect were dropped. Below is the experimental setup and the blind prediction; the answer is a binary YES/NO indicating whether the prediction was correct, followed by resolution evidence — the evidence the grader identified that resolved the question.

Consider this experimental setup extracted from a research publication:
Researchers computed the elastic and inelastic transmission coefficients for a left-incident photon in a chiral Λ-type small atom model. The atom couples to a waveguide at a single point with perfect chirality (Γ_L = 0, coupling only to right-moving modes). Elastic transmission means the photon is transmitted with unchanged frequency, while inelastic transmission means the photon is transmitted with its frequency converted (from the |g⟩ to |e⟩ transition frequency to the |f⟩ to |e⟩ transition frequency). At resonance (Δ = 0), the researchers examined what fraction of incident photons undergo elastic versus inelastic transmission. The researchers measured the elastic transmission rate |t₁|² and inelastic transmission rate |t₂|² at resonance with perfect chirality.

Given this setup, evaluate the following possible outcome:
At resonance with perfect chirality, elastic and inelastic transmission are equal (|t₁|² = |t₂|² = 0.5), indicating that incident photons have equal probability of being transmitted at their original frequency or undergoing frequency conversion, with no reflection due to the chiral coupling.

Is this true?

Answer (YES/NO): NO